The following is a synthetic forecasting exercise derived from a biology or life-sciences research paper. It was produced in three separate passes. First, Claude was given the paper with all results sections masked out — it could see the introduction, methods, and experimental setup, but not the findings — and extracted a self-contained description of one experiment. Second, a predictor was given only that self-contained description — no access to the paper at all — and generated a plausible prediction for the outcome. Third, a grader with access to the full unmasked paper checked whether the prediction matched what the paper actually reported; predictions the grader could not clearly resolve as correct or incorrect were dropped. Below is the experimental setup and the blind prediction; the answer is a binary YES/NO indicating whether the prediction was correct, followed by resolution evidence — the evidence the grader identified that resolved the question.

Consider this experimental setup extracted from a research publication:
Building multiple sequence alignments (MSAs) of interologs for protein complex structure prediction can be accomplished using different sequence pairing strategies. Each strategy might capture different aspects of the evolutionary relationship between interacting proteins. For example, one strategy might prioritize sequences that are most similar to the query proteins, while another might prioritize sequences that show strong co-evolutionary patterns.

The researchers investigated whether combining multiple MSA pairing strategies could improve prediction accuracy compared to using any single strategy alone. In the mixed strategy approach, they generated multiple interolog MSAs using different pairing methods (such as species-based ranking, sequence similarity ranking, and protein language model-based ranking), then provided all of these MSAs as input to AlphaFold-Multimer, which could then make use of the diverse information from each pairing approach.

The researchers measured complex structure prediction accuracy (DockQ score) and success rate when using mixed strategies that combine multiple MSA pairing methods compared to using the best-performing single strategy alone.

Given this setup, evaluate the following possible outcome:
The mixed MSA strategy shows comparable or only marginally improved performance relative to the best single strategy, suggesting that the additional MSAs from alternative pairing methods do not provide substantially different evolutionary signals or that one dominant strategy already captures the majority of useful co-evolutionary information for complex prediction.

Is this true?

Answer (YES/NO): NO